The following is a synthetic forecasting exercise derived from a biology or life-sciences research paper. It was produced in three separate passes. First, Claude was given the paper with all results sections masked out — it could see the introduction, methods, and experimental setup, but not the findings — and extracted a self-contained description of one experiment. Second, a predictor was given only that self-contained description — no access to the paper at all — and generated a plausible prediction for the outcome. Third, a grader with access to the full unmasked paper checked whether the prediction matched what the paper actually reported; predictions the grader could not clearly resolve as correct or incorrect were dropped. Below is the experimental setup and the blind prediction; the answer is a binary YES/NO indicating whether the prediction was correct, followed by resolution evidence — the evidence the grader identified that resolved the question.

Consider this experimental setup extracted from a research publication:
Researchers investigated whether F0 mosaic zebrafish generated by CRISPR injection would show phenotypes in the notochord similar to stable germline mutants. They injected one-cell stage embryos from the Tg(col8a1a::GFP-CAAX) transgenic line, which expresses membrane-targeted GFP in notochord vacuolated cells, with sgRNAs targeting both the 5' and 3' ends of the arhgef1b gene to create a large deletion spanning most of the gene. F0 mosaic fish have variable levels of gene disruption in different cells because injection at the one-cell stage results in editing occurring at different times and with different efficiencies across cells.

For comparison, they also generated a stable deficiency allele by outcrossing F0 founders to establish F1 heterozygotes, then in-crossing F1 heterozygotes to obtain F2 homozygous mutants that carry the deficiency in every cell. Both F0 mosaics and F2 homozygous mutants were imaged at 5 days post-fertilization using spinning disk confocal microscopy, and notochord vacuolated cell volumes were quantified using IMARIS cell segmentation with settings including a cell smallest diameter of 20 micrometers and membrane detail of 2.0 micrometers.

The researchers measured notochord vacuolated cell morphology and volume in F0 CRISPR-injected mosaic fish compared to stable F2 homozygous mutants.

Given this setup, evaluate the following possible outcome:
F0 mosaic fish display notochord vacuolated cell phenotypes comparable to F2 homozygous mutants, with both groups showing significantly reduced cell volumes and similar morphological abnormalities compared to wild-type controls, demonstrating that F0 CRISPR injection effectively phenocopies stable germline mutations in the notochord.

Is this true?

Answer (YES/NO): NO